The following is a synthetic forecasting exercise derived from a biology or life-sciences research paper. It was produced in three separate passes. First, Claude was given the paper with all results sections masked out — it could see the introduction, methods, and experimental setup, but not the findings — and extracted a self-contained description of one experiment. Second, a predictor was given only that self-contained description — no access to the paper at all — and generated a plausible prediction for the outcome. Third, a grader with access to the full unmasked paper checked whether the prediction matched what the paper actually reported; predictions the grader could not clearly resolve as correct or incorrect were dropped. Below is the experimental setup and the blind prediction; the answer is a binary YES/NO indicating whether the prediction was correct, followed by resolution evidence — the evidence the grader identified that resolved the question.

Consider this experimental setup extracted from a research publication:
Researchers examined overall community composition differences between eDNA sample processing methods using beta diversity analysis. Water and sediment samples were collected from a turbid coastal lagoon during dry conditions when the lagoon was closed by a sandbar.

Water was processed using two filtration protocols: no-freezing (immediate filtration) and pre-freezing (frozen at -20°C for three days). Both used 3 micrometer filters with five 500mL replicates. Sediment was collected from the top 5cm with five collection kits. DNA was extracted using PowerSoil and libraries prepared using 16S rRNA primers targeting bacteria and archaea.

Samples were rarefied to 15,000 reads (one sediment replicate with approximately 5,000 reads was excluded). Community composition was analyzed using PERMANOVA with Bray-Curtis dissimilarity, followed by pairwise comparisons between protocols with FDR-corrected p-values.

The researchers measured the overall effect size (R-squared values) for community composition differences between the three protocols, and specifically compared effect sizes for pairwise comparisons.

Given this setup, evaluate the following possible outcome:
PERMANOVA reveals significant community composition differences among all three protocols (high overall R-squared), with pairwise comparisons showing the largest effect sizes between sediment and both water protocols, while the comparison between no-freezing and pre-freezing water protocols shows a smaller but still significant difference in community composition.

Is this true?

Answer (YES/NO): YES